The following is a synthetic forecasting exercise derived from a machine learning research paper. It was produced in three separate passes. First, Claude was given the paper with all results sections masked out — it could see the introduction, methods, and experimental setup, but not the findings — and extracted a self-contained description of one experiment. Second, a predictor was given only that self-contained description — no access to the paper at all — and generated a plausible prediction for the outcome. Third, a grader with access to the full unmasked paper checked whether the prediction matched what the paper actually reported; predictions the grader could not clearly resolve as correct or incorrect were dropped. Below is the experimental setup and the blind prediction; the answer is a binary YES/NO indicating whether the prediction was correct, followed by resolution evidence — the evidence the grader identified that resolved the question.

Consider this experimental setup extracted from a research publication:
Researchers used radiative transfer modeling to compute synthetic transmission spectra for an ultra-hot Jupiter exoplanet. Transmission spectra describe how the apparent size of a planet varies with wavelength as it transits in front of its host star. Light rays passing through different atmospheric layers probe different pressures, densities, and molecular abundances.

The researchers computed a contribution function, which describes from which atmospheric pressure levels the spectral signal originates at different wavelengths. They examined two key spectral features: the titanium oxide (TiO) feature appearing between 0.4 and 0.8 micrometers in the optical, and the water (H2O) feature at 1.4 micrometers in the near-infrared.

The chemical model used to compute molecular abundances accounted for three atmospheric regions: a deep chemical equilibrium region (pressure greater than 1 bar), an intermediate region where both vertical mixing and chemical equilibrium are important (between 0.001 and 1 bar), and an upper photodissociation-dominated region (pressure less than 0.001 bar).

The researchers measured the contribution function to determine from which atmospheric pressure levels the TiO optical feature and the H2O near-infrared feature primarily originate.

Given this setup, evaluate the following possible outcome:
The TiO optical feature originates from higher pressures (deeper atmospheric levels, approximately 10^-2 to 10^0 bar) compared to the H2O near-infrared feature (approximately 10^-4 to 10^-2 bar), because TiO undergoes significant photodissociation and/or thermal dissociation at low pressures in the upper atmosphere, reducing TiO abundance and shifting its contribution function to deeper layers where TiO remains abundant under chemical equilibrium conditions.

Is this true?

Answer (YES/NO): NO